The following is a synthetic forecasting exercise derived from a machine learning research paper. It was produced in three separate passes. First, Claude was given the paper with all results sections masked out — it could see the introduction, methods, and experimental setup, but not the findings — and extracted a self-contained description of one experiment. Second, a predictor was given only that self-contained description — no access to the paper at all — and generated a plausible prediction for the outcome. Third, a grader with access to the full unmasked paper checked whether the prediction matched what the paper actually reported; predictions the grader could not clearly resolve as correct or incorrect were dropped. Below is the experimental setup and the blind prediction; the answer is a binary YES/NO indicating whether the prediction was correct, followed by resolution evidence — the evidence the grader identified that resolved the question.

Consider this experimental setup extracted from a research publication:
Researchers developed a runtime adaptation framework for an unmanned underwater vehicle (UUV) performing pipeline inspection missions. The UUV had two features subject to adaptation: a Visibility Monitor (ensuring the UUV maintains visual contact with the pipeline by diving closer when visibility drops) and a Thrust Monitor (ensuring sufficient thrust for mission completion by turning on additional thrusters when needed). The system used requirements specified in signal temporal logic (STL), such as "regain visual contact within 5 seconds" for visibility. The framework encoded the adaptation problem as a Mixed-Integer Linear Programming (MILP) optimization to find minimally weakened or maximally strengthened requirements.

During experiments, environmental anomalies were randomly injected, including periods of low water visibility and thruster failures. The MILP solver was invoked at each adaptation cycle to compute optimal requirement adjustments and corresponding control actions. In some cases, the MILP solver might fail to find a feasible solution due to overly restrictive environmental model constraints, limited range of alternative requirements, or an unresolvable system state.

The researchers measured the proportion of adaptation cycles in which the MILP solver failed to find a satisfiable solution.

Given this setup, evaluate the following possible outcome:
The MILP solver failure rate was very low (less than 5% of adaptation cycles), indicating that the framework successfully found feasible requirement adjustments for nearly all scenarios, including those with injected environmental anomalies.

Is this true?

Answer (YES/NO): YES